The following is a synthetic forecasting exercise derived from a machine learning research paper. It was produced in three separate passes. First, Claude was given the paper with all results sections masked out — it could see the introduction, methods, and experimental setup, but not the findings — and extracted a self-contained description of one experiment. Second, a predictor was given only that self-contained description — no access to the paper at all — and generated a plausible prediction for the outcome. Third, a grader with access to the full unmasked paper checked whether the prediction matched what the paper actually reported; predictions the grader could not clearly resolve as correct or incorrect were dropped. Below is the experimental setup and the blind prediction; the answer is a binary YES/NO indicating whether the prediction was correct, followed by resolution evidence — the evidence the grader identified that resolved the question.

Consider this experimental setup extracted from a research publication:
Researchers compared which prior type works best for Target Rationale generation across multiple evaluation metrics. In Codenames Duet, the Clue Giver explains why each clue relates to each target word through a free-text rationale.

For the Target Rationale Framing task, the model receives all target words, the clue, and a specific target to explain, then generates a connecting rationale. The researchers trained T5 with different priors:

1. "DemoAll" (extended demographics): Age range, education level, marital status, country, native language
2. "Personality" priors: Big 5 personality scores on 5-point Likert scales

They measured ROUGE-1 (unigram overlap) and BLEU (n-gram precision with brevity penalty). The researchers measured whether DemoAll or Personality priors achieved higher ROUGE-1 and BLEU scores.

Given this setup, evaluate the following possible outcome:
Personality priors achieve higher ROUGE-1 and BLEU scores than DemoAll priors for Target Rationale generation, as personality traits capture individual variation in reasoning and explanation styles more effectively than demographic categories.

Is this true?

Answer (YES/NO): NO